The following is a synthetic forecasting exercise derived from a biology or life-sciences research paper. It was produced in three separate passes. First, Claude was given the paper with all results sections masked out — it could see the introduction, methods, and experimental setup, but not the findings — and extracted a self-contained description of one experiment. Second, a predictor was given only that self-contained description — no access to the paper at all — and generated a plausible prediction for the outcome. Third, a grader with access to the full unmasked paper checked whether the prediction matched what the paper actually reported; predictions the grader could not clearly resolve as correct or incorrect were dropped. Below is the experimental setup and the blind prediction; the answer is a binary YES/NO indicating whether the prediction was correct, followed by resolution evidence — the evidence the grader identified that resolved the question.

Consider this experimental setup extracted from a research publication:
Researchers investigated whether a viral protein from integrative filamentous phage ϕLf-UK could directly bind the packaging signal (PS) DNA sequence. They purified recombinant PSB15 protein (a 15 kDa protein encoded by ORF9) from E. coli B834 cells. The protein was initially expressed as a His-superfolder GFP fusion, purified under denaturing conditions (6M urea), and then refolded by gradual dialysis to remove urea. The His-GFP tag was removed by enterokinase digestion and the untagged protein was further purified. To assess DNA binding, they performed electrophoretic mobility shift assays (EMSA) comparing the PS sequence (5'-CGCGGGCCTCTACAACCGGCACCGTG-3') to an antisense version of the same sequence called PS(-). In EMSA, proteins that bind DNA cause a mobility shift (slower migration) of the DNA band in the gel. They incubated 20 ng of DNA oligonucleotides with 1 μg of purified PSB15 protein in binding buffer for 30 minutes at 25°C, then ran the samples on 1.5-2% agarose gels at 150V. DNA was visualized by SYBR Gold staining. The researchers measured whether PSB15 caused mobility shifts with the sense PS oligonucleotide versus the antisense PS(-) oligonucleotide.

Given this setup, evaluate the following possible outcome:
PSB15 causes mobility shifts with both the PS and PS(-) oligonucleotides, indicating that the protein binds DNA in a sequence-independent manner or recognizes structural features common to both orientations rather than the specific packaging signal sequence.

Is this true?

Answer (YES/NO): NO